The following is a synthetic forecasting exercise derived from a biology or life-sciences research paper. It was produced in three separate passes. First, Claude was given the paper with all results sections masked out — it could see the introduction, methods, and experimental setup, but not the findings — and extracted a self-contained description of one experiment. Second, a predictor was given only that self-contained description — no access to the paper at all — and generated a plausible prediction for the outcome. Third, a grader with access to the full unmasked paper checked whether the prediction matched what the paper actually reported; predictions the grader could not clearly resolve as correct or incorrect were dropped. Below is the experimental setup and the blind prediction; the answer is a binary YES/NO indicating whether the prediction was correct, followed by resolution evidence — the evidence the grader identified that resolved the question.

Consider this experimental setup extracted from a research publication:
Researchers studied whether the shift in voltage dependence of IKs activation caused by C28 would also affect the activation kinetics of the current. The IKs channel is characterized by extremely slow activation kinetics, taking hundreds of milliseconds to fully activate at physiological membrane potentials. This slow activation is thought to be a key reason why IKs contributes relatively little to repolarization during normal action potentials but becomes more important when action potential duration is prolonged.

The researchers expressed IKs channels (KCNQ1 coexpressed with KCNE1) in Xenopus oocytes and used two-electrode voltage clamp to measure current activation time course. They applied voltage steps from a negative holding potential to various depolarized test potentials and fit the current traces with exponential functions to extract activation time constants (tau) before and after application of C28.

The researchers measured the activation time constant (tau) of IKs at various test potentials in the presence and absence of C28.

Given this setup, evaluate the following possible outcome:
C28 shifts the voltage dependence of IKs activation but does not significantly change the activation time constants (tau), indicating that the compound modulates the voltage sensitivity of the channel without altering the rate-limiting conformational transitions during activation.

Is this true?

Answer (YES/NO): NO